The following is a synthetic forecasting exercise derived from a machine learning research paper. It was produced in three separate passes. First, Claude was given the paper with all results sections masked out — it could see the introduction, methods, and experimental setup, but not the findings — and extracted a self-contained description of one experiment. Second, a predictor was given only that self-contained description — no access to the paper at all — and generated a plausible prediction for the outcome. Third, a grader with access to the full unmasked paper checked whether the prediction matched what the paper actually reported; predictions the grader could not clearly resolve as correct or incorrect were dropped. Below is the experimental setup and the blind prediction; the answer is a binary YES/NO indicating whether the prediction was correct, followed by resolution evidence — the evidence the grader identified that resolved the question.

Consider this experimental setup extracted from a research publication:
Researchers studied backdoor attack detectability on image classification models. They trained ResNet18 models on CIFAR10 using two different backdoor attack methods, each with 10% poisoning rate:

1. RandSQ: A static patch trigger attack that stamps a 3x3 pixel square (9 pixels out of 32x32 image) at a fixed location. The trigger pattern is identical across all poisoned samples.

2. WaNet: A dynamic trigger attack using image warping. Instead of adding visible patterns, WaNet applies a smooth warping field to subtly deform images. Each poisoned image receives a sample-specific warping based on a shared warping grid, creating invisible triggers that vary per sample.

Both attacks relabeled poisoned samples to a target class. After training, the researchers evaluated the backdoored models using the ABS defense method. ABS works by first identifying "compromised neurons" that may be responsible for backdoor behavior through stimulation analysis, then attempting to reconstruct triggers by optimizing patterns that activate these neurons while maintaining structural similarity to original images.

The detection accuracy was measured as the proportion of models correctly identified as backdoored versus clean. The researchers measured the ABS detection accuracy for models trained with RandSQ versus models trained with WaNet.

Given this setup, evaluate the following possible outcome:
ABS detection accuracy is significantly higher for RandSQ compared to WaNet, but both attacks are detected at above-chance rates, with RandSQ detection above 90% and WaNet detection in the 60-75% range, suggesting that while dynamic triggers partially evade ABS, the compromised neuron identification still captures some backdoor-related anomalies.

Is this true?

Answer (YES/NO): NO